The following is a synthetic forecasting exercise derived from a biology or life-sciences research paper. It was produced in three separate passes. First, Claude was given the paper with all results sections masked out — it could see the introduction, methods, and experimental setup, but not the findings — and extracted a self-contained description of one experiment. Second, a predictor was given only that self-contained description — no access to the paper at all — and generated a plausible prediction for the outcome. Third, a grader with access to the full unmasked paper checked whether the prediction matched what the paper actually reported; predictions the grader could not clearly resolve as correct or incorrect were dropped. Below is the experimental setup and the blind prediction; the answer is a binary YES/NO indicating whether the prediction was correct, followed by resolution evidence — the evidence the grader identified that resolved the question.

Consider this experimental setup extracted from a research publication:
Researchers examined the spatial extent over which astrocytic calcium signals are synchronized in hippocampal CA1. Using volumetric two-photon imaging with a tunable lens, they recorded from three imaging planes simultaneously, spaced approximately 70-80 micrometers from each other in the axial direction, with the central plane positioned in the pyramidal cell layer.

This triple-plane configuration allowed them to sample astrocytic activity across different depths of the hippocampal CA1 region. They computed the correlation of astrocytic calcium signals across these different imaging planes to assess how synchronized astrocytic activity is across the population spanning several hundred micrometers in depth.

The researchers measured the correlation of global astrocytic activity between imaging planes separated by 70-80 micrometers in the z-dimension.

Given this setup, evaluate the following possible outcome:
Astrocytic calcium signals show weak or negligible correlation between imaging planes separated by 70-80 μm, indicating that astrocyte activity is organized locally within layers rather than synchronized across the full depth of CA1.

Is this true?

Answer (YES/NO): NO